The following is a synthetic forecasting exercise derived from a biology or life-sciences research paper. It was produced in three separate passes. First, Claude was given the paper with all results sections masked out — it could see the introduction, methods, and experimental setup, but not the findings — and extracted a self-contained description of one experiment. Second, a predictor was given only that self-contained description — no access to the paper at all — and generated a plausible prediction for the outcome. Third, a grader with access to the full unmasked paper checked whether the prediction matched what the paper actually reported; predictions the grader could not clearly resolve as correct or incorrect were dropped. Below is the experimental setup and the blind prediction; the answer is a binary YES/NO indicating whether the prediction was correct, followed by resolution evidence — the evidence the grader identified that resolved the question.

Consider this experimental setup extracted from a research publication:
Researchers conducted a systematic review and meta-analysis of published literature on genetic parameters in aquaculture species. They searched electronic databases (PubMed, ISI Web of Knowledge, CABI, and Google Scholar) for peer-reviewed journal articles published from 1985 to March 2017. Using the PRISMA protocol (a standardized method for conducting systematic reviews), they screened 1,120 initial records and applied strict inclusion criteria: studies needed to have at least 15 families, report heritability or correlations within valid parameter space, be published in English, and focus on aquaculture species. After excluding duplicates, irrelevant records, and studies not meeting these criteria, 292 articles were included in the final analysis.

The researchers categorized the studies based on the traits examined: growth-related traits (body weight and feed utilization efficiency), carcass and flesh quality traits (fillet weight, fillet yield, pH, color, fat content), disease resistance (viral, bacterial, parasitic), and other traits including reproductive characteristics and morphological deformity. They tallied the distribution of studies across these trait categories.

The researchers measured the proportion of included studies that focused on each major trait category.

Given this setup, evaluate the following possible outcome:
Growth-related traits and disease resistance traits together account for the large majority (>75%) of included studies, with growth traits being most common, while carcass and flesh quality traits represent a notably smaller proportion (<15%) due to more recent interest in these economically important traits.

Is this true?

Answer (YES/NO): YES